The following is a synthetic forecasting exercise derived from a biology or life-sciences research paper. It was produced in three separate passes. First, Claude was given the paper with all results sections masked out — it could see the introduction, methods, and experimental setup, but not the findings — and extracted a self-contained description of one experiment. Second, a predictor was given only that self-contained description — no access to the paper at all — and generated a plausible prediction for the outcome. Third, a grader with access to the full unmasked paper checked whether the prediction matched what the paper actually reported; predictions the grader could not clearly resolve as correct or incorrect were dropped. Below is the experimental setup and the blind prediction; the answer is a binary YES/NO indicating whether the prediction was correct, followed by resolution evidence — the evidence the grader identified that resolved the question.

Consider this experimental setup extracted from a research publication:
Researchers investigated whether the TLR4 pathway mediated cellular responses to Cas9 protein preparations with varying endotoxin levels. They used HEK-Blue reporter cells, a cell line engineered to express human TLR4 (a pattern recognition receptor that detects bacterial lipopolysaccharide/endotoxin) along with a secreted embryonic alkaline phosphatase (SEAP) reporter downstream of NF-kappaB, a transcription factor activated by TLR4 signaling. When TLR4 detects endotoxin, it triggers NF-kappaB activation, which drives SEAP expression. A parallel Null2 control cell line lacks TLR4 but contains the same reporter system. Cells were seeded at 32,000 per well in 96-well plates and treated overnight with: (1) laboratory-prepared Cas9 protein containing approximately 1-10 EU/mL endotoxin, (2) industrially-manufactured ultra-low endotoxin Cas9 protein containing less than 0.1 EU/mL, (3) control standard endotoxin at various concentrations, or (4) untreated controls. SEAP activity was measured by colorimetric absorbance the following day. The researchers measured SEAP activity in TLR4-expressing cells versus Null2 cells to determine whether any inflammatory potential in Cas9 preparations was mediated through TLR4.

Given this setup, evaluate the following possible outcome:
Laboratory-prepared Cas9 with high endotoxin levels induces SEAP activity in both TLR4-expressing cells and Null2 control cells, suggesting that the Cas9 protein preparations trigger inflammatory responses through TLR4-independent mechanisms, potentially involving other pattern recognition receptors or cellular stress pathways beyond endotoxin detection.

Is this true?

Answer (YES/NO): YES